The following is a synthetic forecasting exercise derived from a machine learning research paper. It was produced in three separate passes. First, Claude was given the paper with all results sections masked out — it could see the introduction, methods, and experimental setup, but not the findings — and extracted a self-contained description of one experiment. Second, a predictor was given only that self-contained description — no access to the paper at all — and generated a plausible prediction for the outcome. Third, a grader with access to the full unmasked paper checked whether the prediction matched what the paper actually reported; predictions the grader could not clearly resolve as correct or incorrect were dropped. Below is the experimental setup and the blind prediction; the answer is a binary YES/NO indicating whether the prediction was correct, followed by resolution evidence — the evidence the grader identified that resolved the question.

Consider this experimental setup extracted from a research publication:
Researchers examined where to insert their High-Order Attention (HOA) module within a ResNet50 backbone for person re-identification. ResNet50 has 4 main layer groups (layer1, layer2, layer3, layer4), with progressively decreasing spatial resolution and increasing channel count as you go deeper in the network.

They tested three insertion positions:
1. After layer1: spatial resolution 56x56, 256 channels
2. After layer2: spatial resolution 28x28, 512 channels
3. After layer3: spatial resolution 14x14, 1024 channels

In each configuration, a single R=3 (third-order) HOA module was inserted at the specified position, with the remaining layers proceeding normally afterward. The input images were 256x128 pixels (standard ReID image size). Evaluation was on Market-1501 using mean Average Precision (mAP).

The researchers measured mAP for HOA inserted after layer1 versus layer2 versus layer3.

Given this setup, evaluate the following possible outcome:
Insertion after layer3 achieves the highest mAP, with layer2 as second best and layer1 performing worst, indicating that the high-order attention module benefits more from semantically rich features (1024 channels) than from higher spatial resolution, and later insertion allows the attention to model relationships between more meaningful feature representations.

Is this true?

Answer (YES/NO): NO